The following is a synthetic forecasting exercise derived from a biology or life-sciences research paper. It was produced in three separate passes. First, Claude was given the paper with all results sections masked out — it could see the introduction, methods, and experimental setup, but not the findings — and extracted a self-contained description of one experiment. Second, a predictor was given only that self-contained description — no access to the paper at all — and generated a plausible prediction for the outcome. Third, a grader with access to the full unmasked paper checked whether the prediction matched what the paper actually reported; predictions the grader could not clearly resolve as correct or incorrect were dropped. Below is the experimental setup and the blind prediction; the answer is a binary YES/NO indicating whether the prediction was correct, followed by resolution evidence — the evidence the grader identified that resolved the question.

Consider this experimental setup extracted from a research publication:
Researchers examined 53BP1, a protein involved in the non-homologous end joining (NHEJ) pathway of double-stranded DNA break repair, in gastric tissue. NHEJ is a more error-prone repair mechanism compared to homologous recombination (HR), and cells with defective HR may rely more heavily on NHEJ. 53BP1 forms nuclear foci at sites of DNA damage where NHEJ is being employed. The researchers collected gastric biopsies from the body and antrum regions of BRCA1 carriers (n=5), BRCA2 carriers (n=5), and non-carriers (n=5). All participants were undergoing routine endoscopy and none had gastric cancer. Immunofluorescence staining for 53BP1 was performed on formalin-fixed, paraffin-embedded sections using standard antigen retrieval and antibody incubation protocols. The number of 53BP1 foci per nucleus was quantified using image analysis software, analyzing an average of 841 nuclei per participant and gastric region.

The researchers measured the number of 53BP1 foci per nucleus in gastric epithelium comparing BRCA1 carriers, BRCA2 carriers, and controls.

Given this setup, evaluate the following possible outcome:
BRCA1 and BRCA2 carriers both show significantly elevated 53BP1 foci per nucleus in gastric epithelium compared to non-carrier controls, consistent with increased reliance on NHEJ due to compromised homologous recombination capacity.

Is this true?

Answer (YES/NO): YES